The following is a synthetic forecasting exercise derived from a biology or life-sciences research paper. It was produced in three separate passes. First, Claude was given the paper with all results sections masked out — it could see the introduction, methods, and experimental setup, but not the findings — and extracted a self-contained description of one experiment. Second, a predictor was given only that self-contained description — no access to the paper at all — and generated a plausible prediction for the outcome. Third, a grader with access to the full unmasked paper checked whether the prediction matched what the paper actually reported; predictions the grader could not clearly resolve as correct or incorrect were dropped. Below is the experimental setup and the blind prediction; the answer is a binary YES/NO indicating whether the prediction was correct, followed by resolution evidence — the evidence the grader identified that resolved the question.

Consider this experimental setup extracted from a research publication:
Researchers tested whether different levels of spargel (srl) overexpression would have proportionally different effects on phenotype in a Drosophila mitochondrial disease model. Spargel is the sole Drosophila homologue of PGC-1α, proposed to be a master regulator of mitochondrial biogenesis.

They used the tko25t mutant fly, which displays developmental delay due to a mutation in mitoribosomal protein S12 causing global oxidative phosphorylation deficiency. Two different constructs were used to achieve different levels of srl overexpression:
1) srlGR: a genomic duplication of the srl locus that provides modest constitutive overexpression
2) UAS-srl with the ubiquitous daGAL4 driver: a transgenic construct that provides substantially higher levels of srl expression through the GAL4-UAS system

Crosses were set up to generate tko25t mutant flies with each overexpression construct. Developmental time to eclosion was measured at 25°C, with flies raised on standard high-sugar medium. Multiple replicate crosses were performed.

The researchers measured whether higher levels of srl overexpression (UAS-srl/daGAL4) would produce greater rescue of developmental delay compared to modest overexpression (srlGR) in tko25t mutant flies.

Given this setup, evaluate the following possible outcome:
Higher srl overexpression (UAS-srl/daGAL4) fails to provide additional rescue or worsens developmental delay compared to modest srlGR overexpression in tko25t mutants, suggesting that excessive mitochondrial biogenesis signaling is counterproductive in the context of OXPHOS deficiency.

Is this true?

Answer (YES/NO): NO